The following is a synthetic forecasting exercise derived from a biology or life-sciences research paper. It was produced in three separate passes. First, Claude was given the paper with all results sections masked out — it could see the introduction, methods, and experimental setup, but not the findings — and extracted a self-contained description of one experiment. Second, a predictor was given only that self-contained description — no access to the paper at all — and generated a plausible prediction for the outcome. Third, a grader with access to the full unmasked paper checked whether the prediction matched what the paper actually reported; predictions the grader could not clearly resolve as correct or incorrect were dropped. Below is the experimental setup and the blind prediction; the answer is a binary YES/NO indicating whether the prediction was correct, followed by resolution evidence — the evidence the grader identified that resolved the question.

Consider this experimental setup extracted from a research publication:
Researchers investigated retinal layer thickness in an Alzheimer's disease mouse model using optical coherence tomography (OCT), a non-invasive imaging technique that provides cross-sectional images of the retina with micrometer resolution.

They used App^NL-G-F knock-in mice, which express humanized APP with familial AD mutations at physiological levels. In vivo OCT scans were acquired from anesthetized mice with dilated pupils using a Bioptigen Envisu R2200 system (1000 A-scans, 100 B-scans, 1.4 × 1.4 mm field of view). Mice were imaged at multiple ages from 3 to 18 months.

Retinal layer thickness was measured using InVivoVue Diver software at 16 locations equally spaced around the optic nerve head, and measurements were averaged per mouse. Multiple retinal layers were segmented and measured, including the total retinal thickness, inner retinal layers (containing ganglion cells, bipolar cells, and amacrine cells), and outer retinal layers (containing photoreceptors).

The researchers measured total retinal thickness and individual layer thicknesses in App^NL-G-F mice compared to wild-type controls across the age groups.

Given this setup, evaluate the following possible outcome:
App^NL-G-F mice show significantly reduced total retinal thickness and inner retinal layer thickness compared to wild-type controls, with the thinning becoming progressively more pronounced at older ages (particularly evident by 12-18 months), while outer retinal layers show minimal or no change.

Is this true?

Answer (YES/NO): NO